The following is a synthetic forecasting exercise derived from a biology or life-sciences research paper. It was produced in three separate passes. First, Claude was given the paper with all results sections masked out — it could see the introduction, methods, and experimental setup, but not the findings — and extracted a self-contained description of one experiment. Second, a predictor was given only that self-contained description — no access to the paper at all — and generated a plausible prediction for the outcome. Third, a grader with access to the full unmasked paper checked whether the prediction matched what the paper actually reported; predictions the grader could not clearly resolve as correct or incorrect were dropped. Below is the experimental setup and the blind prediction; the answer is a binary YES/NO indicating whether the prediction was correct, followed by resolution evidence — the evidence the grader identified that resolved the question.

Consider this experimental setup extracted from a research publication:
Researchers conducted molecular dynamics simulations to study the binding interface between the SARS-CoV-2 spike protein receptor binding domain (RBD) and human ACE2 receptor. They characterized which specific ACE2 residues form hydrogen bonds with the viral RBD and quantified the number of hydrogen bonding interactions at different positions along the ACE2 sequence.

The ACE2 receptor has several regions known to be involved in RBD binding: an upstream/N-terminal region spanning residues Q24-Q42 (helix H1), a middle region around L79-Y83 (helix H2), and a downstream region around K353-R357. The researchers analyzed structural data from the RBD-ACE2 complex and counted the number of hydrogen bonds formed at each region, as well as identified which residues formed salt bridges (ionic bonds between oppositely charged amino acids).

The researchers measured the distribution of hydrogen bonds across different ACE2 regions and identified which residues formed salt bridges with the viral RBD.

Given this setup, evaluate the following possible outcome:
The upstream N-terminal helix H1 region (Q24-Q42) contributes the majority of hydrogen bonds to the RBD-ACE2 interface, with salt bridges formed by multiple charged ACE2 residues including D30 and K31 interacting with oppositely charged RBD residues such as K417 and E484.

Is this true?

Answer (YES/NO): NO